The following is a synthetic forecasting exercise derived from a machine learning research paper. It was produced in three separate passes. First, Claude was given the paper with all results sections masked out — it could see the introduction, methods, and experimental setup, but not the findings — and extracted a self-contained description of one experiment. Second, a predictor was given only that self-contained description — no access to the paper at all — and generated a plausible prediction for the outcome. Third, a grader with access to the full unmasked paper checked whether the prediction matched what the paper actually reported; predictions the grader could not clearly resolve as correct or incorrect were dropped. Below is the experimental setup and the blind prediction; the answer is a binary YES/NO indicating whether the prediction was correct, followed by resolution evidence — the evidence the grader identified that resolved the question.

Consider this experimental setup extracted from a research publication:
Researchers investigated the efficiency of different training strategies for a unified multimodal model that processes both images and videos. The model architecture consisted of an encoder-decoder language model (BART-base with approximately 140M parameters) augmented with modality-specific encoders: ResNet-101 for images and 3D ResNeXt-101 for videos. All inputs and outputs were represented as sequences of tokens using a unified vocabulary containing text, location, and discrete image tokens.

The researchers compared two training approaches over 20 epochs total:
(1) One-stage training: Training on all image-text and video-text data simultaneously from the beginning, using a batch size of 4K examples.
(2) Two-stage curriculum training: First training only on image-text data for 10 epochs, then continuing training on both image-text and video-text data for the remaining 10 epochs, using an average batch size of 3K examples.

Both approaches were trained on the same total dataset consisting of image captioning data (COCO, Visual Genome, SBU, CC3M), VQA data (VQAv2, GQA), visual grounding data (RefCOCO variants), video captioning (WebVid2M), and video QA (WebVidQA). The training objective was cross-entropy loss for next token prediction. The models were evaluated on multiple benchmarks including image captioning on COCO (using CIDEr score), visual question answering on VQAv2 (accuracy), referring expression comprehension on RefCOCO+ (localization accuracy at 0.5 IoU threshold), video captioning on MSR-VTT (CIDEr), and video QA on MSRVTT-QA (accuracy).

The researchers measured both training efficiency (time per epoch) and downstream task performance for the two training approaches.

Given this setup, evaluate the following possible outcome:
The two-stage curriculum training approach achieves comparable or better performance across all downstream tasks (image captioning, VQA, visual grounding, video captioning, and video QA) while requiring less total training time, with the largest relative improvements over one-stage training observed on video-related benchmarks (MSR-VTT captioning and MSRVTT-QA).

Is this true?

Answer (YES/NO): NO